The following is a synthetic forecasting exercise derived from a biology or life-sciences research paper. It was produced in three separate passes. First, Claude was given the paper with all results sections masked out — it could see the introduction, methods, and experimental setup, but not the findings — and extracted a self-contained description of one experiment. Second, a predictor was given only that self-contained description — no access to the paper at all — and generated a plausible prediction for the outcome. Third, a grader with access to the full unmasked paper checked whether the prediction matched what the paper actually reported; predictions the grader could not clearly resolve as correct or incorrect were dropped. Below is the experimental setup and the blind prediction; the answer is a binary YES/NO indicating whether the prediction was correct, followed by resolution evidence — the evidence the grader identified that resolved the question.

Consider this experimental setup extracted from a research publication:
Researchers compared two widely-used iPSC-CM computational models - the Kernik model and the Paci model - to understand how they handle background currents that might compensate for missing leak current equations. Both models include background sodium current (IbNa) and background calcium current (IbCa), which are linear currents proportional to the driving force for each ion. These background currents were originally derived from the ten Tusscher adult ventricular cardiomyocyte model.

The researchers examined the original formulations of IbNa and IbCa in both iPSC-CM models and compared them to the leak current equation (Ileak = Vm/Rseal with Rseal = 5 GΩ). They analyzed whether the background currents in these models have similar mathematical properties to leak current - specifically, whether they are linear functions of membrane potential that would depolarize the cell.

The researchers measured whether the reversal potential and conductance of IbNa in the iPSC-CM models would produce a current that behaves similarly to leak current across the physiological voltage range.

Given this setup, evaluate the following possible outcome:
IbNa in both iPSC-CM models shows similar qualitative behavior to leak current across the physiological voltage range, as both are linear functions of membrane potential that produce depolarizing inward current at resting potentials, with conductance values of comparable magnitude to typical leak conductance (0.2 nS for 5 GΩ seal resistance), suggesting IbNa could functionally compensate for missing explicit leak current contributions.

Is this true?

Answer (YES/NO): NO